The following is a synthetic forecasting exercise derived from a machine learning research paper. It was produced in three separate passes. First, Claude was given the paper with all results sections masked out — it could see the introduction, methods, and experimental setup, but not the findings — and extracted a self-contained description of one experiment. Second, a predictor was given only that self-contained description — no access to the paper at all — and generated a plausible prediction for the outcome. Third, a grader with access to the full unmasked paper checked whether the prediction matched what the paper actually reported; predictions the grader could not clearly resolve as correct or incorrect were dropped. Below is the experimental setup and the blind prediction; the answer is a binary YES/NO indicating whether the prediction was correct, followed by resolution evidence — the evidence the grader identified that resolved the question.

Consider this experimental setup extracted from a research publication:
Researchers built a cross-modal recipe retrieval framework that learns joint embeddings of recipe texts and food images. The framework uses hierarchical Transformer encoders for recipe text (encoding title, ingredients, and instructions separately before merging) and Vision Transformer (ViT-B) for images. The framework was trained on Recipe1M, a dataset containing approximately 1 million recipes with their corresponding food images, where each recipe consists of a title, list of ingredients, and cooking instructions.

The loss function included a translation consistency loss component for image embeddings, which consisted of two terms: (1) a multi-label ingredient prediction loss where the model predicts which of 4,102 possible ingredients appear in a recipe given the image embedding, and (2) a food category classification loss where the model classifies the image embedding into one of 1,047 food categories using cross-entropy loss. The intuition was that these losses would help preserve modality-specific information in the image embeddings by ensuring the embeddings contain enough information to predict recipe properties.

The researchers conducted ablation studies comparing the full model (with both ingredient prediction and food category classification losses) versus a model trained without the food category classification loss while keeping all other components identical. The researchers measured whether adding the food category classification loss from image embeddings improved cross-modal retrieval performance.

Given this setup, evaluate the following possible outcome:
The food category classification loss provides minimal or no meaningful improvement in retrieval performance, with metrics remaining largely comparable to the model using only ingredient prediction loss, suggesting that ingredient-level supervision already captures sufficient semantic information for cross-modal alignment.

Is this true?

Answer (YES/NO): YES